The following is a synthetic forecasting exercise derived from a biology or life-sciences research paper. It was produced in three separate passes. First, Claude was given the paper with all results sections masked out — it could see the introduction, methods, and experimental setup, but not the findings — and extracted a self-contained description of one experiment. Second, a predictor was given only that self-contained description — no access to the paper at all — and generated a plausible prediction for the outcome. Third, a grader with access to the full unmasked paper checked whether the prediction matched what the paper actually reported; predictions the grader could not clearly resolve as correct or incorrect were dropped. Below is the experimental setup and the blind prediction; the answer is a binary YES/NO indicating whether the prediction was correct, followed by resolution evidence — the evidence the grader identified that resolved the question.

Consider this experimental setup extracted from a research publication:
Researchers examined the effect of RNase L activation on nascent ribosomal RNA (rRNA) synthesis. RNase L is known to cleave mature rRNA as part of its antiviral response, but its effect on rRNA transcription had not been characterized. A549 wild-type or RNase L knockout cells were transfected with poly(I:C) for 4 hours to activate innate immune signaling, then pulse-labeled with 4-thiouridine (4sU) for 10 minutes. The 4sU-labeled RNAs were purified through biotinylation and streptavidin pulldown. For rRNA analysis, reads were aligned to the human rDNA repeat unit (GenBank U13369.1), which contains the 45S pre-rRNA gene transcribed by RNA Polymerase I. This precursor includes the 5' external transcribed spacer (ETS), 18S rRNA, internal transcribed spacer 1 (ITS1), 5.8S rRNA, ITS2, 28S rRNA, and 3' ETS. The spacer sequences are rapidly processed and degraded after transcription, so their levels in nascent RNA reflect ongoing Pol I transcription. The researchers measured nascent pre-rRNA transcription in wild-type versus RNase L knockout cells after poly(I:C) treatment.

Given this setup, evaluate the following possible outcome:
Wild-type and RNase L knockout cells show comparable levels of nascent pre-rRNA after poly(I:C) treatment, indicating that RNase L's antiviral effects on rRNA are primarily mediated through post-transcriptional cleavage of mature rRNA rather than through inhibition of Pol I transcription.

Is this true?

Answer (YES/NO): NO